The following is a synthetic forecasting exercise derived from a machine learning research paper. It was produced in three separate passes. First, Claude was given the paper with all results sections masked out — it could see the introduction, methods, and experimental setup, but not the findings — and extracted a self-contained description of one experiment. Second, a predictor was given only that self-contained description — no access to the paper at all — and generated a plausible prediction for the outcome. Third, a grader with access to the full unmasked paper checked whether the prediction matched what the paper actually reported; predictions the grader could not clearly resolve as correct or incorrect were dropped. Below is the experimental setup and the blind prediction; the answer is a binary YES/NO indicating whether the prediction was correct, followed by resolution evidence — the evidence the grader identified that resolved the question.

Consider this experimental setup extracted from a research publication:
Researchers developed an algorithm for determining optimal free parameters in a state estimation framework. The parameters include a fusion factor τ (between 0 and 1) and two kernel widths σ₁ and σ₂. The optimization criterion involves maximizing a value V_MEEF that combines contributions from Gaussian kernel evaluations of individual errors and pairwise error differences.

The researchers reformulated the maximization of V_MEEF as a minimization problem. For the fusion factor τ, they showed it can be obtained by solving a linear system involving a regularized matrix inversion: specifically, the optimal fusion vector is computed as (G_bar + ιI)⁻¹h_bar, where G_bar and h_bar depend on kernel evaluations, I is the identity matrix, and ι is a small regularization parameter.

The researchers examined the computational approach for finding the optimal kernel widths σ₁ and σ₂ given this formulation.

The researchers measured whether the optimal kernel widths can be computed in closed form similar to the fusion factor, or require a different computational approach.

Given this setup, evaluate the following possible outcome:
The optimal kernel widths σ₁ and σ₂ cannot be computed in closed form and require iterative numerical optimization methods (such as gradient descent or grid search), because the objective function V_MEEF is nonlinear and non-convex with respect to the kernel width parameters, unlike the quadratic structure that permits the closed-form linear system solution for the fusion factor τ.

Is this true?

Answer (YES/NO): YES